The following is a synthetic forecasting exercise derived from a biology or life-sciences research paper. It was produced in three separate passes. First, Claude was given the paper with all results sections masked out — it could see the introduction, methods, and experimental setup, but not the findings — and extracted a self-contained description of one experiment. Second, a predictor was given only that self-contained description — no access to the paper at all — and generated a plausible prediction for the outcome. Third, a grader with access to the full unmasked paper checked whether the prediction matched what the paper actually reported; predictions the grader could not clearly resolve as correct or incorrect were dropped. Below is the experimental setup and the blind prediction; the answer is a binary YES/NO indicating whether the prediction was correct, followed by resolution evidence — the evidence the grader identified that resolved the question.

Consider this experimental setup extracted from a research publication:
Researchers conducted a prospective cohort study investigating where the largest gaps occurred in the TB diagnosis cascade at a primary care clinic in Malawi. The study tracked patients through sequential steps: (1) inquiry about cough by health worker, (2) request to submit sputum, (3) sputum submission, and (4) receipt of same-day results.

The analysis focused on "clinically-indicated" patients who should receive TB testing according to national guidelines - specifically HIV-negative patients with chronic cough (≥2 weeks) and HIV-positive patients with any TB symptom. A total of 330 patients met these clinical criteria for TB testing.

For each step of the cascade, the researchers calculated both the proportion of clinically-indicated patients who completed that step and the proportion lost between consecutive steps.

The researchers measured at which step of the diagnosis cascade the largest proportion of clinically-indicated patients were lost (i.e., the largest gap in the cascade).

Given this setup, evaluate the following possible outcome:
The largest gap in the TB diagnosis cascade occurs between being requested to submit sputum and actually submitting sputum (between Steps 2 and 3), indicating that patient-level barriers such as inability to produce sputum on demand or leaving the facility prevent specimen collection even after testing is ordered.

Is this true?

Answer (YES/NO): NO